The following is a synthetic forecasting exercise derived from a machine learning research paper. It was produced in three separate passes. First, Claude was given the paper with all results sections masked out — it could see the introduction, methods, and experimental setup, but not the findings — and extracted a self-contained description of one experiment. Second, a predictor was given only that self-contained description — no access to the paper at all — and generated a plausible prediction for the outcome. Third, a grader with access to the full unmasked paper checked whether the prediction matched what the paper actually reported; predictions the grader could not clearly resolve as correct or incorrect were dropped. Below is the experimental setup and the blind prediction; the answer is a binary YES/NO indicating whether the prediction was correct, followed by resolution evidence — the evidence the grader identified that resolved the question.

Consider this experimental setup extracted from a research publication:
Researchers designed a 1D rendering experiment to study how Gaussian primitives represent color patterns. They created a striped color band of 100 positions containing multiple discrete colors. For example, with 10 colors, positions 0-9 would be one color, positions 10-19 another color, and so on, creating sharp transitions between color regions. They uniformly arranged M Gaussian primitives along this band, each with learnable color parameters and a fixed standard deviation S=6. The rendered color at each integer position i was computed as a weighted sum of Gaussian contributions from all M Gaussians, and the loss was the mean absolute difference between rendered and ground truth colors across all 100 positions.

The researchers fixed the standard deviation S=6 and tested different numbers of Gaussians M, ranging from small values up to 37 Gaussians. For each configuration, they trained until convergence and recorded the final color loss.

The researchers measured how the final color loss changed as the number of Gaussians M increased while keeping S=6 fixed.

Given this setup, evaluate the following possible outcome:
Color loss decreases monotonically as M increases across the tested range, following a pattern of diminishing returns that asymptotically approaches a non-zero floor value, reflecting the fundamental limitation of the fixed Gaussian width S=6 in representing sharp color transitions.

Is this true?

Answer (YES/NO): YES